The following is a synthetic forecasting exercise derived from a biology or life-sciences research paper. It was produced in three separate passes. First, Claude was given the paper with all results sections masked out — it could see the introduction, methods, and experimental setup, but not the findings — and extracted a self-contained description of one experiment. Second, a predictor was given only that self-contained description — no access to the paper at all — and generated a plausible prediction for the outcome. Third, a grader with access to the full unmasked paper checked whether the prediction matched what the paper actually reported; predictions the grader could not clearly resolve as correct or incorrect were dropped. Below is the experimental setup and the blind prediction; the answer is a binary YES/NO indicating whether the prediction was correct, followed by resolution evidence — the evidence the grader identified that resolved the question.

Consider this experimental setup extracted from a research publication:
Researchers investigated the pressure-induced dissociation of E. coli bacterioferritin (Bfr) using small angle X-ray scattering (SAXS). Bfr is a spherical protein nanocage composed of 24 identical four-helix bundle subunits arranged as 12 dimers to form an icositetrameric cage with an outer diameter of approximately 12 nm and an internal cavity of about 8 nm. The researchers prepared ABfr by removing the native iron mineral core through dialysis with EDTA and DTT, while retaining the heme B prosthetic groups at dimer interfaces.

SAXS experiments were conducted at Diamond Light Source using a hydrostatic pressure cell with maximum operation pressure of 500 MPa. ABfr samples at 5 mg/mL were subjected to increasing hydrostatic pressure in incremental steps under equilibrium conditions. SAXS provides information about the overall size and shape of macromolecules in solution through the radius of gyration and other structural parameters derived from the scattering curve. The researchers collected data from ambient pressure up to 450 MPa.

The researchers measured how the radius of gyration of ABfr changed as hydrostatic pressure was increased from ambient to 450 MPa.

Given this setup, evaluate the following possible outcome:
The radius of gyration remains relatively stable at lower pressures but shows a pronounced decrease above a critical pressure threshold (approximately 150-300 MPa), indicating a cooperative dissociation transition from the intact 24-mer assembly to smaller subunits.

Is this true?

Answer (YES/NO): NO